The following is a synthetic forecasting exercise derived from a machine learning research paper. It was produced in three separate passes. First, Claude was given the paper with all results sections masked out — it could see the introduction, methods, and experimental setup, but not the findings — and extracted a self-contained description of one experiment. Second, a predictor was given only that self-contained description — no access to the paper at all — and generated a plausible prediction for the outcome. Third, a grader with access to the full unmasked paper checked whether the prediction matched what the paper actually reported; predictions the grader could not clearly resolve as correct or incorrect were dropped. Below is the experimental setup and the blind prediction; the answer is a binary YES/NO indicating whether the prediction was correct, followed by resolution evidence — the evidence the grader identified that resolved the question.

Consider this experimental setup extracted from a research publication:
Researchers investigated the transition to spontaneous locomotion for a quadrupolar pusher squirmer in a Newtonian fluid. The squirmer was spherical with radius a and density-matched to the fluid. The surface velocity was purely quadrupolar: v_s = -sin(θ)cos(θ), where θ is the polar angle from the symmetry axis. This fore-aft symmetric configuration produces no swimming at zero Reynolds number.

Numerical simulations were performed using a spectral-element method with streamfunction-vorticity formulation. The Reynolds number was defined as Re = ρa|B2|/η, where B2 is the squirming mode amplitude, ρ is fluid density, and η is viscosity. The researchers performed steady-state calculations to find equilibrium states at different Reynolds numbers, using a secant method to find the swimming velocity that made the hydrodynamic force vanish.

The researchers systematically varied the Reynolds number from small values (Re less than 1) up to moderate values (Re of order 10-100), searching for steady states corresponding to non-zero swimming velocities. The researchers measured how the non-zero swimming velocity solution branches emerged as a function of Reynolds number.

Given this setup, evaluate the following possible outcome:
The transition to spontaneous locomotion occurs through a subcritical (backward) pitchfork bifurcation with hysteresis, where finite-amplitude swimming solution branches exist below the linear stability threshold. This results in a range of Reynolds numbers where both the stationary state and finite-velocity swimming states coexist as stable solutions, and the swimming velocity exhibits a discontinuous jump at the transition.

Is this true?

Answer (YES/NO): NO